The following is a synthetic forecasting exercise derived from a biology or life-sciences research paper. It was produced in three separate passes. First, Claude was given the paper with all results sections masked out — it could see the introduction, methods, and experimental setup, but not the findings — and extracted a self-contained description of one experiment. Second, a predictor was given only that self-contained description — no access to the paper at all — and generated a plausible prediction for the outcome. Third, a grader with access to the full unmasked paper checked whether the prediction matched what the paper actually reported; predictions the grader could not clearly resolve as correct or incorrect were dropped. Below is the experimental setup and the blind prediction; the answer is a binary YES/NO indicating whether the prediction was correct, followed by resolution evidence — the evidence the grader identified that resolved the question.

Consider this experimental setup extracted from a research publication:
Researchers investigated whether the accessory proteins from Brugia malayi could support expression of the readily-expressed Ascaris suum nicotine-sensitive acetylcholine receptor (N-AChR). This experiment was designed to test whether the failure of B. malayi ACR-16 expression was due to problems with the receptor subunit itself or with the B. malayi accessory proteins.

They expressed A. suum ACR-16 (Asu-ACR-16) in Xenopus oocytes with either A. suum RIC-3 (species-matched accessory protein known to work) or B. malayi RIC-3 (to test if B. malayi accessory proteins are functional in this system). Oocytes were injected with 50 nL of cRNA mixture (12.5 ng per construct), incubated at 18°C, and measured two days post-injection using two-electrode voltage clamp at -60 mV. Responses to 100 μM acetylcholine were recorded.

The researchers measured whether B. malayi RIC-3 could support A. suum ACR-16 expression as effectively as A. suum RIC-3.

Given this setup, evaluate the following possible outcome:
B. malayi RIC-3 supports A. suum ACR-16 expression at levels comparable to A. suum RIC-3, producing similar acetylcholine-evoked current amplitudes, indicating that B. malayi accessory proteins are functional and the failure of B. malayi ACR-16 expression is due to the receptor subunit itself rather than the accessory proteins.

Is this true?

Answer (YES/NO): YES